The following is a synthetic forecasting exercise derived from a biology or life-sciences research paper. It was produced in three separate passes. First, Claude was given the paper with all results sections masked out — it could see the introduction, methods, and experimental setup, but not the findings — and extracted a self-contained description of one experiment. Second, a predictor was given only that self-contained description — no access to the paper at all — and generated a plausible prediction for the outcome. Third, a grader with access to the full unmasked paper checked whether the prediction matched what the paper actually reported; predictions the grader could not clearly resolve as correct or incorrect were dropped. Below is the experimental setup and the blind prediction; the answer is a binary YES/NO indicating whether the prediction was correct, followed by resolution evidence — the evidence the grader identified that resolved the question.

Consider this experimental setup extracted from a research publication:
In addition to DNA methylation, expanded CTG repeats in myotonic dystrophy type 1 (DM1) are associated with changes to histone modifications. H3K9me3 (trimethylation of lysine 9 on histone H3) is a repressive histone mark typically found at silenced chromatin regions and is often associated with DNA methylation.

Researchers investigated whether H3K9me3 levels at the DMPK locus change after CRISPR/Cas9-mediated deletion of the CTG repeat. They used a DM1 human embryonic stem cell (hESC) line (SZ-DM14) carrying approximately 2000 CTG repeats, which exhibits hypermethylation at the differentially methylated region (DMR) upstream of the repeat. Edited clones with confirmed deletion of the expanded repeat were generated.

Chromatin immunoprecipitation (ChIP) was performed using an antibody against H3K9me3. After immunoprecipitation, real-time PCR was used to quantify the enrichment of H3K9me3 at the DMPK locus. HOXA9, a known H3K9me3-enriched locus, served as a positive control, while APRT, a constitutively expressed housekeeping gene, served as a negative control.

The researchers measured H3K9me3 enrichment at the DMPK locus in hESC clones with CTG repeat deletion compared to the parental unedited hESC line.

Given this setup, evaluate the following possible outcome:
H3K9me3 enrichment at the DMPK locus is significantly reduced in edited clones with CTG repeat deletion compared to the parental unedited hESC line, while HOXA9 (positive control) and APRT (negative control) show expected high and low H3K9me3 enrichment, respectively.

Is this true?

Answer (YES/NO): YES